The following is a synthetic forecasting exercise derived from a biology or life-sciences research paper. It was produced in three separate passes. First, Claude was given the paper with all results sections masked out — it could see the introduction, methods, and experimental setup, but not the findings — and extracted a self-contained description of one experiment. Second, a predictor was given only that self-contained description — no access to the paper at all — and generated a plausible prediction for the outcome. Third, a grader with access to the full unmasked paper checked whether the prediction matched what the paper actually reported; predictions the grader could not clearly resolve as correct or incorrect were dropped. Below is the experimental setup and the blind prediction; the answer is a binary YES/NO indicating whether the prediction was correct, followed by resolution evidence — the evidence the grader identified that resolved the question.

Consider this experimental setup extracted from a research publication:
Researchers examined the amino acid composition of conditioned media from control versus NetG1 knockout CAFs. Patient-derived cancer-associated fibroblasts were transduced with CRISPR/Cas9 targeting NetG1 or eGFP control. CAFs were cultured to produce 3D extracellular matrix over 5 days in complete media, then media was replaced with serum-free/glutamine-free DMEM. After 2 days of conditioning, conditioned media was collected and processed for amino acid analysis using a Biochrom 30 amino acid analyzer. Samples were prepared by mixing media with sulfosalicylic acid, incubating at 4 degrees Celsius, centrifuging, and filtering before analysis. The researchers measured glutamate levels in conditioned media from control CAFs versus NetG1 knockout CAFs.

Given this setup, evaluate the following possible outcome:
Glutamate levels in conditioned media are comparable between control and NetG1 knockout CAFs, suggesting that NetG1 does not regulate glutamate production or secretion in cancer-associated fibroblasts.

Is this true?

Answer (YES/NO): NO